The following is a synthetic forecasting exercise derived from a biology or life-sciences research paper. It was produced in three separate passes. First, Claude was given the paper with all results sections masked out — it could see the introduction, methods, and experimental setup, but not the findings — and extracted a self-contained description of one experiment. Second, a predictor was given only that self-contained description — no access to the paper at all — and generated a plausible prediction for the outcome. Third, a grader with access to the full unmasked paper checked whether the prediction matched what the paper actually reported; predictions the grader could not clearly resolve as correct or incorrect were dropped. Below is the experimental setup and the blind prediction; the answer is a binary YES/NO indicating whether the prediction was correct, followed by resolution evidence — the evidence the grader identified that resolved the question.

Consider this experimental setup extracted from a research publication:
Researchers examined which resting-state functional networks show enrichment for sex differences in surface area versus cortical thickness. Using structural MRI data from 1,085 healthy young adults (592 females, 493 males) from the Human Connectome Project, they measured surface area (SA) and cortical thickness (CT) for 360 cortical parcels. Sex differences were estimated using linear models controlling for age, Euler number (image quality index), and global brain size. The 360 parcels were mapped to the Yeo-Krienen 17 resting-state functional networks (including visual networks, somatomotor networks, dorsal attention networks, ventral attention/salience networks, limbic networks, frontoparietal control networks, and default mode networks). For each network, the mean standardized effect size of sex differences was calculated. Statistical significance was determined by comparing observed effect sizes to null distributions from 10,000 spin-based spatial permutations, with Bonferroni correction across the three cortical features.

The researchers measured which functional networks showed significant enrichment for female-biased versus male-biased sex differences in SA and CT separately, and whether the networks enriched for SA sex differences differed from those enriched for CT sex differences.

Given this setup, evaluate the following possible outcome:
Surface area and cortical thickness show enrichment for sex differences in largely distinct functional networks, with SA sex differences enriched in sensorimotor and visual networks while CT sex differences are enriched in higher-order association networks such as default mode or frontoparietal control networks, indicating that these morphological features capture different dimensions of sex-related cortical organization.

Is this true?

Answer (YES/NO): NO